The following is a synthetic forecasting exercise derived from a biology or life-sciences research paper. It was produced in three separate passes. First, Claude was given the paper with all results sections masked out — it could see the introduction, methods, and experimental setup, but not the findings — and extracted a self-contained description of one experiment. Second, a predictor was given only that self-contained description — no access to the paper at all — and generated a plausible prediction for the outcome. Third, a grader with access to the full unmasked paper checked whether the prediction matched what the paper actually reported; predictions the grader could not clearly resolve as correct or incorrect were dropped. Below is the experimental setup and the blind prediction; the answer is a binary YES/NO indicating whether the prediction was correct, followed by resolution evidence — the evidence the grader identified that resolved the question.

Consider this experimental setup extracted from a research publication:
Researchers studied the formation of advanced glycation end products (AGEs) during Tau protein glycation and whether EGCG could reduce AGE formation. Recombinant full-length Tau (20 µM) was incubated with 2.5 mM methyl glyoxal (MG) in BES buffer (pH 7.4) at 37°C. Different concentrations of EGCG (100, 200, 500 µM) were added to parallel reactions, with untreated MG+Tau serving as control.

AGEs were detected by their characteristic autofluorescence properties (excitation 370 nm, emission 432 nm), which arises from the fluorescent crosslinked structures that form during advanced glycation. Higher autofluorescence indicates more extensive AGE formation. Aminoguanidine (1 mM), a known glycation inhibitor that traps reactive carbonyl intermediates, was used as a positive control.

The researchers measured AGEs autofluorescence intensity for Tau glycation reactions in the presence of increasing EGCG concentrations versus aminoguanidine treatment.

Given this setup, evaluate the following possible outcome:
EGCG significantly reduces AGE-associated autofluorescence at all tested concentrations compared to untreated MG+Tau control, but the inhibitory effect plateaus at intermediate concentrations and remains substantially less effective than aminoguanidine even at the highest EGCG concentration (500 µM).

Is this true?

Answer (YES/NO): NO